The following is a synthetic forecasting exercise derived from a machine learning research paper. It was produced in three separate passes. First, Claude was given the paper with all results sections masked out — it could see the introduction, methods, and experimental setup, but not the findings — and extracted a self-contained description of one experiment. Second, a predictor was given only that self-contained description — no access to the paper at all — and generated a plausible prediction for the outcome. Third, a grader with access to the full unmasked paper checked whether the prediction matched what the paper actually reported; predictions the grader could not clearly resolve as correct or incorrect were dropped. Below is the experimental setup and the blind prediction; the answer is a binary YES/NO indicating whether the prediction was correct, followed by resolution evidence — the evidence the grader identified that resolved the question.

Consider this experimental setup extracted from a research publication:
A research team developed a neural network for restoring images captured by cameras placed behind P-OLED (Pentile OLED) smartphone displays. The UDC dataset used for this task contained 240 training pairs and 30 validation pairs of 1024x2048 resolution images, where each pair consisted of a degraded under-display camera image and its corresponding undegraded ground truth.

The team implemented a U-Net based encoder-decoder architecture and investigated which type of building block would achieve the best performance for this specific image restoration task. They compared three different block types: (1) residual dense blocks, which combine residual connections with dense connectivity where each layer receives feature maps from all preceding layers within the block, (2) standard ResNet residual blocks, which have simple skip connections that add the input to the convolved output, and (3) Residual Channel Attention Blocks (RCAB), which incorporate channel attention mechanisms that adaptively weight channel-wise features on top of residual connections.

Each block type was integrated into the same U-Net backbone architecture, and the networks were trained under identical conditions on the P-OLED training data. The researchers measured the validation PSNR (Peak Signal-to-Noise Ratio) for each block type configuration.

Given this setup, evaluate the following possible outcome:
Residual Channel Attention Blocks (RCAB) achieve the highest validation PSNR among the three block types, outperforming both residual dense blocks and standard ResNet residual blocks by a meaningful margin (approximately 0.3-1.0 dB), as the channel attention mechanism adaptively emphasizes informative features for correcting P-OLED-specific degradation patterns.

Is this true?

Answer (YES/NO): NO